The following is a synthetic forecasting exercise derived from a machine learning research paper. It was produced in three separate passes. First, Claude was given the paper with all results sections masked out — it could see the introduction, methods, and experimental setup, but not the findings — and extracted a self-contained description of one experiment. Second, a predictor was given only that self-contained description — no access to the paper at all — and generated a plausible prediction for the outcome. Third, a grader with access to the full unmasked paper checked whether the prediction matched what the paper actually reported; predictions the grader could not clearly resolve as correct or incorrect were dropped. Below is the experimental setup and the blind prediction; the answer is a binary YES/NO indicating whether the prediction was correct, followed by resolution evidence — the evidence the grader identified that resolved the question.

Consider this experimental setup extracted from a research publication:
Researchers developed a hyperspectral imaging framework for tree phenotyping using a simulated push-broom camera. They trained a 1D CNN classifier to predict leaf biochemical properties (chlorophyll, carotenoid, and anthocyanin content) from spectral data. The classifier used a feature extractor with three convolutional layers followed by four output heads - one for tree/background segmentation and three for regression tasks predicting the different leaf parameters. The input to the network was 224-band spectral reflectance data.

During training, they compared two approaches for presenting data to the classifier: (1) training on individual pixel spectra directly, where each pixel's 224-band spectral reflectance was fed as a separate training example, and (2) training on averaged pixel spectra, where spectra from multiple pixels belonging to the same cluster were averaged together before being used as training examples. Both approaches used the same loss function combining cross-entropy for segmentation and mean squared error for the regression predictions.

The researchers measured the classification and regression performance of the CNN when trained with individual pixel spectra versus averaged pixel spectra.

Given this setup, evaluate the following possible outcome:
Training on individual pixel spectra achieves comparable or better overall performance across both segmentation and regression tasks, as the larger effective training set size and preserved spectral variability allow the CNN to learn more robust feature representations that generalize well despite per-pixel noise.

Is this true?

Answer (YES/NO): NO